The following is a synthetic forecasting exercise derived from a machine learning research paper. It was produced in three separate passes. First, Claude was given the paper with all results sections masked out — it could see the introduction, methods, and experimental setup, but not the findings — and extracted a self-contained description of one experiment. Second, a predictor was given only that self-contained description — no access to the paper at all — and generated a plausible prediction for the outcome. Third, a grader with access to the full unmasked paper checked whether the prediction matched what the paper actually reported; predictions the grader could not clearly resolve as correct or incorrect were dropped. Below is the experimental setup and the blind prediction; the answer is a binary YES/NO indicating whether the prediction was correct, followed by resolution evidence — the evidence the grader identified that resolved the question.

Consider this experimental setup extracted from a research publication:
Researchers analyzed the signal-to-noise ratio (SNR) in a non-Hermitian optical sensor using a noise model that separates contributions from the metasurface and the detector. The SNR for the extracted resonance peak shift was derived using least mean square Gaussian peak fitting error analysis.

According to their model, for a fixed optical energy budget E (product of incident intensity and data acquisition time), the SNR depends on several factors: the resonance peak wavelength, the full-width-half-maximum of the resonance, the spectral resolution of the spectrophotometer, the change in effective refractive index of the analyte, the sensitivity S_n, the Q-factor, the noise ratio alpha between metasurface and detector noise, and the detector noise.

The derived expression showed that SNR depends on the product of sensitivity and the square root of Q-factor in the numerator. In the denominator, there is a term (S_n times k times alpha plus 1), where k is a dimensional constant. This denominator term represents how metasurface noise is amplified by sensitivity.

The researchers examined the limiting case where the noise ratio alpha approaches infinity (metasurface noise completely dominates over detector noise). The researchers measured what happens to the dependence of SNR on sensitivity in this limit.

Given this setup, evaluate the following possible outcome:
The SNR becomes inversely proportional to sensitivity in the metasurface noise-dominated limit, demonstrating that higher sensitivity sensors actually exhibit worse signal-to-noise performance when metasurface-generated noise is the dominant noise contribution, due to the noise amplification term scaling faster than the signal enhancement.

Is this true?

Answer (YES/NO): NO